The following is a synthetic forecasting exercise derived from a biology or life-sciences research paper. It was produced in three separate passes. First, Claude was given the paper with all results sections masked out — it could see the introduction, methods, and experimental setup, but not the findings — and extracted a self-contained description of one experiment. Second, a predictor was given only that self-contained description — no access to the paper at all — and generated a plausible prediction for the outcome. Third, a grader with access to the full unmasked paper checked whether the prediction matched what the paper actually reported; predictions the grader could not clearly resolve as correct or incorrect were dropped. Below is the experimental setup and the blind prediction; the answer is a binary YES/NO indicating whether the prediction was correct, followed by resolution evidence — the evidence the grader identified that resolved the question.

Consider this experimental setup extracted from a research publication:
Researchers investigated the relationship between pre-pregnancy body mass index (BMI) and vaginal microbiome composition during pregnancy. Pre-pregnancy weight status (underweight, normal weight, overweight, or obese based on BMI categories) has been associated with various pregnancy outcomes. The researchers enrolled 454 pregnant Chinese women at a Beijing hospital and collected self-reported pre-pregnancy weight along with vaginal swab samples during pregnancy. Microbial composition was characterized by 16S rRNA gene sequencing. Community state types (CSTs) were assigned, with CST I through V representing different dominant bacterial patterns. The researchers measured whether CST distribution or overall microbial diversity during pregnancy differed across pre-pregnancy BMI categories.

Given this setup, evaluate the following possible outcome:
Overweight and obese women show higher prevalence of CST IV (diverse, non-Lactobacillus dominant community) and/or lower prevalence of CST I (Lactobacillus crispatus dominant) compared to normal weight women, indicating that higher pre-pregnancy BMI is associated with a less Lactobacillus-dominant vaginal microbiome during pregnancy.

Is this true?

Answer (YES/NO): YES